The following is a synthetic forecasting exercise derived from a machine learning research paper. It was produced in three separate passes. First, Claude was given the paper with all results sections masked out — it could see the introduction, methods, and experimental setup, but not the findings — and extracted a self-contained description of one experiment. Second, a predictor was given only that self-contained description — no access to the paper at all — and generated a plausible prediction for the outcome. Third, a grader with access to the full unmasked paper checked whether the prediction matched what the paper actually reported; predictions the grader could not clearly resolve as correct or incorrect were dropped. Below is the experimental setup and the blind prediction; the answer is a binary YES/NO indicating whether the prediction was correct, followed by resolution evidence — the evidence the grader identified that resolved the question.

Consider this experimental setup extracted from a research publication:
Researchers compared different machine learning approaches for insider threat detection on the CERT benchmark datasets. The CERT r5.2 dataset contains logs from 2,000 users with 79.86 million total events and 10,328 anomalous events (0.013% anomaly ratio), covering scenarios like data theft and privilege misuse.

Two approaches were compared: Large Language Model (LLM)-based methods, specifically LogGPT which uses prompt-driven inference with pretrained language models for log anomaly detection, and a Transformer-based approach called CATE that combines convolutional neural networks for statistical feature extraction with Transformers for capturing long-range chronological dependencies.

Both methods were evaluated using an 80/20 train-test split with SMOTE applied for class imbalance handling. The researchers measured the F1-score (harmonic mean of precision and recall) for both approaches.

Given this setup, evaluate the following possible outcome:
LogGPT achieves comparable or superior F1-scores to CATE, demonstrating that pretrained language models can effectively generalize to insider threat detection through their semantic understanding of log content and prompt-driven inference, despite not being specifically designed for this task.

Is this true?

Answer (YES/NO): NO